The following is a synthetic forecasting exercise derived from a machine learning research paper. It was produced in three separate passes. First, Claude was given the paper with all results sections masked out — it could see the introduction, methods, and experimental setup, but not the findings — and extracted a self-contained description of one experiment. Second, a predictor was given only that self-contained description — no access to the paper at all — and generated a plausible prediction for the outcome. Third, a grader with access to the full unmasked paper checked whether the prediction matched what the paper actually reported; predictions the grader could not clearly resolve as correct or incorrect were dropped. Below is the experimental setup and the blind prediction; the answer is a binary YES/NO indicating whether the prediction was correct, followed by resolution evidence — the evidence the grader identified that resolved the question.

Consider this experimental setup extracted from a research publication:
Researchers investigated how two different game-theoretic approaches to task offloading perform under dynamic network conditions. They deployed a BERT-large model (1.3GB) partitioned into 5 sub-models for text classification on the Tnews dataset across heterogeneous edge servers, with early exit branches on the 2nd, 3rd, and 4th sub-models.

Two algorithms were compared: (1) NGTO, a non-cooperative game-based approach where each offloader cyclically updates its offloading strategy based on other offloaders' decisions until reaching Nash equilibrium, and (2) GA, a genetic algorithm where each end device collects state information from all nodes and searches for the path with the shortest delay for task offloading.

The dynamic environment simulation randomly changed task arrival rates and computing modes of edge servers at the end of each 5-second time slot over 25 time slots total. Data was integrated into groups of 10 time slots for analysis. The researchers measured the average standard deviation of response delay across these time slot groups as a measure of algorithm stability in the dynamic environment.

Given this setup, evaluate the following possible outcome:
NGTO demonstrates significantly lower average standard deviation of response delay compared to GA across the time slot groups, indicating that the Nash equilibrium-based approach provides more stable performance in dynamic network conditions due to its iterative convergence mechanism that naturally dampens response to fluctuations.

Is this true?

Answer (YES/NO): NO